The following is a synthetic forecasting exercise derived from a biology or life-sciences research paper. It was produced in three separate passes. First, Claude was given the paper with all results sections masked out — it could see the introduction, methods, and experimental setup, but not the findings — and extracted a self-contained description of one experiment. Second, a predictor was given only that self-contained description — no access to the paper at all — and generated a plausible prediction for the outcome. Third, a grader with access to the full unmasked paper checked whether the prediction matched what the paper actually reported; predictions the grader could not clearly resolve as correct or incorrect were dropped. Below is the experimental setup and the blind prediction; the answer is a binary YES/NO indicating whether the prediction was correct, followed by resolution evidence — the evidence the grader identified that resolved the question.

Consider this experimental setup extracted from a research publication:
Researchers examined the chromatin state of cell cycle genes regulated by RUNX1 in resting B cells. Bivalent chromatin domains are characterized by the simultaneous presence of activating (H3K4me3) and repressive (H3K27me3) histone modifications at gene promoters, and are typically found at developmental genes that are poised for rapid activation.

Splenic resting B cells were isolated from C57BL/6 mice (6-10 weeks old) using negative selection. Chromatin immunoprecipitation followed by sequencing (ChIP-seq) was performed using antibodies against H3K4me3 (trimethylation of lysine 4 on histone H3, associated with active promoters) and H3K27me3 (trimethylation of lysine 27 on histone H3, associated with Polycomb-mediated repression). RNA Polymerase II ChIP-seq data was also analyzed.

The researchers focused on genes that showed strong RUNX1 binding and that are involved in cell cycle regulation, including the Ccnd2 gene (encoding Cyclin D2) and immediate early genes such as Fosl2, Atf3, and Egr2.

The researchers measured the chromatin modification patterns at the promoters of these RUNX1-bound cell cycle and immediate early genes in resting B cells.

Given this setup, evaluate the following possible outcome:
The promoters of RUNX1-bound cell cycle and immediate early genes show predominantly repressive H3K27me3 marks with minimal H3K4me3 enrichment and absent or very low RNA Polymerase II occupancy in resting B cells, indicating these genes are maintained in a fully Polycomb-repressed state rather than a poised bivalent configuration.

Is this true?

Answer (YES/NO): NO